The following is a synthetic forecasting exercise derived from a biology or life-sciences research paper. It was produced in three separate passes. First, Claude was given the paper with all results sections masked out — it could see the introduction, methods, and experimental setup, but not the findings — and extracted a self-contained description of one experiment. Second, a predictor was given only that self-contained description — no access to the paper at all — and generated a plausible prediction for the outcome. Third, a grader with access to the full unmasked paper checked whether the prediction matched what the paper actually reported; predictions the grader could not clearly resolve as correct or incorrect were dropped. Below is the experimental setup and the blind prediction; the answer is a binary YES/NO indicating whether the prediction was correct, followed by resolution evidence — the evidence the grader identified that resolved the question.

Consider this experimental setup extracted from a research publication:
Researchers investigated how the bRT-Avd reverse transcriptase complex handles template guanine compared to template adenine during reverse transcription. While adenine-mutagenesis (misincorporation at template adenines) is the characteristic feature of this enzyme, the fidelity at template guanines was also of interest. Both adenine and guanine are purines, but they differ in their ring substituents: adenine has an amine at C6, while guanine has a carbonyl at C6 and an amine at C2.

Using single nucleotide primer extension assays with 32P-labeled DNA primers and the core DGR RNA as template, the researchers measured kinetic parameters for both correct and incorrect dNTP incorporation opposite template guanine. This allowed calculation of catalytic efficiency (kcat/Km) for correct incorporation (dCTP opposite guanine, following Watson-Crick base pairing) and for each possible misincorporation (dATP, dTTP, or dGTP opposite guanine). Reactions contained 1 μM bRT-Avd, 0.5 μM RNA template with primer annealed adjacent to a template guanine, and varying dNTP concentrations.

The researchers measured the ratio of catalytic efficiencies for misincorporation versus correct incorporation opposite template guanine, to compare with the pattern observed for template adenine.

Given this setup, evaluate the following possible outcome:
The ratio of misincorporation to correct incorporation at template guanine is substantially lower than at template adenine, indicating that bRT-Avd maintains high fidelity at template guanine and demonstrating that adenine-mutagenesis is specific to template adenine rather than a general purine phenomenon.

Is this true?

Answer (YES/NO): YES